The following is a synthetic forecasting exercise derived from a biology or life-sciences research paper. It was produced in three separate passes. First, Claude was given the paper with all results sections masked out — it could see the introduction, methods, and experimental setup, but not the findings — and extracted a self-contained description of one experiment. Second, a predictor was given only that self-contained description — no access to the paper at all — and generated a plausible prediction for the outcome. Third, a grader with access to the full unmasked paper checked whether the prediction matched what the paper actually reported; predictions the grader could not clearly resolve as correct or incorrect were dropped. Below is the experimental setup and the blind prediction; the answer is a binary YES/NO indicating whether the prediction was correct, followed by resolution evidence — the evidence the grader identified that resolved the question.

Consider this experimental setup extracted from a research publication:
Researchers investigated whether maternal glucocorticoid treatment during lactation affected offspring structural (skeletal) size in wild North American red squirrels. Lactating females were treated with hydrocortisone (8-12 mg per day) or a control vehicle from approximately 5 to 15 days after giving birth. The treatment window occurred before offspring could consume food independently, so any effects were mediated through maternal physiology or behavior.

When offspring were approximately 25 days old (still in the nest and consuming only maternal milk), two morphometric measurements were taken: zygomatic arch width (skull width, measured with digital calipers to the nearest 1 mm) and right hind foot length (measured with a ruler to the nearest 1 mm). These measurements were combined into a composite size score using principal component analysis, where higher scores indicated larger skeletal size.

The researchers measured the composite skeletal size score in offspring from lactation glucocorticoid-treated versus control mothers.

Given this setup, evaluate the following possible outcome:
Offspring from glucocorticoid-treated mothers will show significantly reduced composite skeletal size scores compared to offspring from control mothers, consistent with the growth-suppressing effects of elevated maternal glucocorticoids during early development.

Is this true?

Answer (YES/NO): NO